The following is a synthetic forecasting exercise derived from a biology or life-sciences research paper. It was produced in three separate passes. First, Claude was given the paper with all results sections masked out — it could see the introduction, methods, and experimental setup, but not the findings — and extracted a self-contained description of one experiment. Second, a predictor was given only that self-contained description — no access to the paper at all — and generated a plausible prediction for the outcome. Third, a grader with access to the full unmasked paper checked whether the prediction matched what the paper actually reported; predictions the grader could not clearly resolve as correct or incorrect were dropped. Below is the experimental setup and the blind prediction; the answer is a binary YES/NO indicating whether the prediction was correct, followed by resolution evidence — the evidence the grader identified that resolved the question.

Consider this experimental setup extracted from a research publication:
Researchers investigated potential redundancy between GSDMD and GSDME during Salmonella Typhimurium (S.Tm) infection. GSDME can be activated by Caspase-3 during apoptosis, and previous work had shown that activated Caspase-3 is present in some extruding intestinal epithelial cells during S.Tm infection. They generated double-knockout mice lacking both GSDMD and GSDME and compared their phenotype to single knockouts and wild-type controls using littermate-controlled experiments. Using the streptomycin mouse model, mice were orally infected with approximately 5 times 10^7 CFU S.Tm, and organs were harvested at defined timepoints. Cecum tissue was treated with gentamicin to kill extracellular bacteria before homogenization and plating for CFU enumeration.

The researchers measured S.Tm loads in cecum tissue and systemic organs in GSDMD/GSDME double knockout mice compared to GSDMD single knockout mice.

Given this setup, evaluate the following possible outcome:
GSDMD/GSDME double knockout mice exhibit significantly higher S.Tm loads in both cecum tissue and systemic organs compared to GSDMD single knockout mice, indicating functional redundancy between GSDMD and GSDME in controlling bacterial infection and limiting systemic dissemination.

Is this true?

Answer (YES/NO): NO